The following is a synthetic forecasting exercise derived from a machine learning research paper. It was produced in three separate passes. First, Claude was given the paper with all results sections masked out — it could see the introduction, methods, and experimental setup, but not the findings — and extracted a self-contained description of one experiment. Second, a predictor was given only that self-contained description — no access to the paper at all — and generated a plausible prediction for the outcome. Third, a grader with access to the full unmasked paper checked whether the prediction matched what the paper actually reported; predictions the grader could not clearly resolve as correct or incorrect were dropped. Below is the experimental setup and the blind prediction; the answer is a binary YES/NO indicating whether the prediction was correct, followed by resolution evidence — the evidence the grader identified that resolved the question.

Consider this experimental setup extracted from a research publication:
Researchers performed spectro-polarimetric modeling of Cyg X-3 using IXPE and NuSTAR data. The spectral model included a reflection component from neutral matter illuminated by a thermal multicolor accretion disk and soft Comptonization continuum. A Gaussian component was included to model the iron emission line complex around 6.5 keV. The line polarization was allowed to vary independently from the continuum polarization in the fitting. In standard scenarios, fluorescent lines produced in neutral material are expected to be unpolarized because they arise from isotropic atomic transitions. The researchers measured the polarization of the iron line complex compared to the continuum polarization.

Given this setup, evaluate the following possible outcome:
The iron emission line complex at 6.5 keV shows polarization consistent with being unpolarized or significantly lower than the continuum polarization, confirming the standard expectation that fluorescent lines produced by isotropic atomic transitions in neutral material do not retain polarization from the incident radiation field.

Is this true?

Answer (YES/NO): YES